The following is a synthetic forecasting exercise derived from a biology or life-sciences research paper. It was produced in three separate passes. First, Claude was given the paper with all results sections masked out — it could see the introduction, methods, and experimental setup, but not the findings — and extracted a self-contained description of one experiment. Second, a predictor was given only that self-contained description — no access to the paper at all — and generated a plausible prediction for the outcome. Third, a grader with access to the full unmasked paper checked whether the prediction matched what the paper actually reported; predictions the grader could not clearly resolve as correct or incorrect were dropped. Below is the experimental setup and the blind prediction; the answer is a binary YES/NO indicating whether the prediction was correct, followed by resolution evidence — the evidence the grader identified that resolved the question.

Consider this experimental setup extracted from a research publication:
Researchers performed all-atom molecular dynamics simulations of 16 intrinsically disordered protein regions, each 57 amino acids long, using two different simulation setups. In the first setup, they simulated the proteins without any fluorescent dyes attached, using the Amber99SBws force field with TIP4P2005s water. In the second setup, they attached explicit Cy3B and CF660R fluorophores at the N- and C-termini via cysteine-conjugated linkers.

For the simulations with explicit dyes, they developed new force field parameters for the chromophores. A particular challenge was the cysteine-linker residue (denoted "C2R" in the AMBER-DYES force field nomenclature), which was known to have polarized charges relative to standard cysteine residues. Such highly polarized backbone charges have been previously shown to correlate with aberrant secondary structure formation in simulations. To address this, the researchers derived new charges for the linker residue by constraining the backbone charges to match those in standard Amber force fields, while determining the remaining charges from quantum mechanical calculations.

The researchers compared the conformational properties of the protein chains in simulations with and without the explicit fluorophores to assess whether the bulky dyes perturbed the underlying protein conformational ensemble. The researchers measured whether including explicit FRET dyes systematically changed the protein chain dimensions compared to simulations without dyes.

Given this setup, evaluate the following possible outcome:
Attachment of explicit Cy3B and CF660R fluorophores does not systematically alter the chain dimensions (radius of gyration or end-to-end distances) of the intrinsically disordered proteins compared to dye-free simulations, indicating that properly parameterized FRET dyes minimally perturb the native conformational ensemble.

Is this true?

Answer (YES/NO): YES